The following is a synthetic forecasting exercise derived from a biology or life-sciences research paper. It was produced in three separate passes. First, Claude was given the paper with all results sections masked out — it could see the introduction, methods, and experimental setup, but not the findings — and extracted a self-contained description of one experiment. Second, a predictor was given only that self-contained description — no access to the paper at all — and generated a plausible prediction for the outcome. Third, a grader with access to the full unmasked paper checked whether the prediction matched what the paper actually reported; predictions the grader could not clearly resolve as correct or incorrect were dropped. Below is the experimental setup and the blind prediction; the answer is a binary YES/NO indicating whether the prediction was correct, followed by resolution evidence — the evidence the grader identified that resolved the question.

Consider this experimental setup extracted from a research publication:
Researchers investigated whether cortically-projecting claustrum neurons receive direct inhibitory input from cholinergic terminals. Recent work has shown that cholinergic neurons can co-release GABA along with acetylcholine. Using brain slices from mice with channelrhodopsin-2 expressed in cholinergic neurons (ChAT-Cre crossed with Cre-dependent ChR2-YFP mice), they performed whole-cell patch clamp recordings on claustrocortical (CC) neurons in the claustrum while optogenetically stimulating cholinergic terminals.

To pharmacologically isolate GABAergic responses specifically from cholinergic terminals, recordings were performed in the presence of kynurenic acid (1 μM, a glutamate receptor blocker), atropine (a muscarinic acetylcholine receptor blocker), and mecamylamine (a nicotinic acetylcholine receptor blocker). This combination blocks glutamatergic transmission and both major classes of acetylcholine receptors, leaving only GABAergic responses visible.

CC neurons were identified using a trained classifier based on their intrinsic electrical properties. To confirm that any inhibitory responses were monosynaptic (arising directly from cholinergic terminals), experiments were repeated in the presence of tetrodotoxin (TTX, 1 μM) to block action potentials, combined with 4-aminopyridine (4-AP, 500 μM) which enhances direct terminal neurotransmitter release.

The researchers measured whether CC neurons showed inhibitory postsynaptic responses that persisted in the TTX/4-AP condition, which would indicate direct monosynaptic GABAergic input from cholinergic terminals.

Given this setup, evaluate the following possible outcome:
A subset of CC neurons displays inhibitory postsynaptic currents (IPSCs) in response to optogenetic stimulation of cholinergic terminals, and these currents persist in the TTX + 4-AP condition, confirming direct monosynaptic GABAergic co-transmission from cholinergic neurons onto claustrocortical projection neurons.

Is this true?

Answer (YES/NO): YES